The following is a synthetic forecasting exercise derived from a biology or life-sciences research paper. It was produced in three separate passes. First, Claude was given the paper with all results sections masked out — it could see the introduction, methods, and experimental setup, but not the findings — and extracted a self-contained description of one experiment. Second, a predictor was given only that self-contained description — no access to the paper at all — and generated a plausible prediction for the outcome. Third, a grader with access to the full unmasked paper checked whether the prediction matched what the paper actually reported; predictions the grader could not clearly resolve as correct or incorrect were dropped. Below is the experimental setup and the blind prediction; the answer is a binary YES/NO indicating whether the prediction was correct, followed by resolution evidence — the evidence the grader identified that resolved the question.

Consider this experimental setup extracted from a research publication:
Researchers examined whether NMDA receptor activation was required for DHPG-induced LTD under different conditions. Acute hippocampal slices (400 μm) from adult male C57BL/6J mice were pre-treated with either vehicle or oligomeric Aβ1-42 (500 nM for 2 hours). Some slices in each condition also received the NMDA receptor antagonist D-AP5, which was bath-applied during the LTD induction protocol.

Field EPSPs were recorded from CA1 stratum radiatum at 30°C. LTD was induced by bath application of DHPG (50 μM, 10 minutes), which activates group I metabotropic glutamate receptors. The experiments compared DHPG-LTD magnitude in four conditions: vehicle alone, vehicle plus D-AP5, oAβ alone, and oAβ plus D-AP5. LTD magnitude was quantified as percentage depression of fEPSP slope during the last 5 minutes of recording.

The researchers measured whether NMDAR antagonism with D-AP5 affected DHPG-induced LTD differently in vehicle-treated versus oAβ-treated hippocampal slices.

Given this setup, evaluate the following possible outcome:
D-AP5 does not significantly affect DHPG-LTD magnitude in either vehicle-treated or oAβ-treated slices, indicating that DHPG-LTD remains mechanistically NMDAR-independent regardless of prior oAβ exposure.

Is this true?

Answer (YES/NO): NO